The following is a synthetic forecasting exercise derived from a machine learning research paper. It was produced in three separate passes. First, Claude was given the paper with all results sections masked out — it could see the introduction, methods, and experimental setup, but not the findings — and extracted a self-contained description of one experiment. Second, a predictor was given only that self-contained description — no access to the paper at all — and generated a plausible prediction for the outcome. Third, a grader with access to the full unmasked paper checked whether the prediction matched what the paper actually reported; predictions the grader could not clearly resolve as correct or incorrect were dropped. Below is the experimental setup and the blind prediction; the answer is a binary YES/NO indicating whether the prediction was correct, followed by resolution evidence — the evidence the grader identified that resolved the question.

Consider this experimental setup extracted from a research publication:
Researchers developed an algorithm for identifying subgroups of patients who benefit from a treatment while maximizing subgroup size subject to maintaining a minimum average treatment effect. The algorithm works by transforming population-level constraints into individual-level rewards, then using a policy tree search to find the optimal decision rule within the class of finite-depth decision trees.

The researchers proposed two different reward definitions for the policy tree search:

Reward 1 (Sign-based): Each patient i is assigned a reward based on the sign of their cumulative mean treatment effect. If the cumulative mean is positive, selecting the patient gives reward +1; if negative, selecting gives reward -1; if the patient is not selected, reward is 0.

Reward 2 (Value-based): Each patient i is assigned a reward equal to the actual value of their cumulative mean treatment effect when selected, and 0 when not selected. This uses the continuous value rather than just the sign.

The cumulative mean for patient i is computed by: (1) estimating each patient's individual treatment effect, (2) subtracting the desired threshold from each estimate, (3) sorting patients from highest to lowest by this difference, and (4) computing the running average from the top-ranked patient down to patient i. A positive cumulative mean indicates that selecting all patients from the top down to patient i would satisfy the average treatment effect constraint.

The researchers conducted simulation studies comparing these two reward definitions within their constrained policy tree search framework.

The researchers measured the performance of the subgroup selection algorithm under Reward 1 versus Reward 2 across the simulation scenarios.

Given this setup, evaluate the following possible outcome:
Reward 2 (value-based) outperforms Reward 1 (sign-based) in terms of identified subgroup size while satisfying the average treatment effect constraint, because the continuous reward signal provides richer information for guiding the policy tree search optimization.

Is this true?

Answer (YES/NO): NO